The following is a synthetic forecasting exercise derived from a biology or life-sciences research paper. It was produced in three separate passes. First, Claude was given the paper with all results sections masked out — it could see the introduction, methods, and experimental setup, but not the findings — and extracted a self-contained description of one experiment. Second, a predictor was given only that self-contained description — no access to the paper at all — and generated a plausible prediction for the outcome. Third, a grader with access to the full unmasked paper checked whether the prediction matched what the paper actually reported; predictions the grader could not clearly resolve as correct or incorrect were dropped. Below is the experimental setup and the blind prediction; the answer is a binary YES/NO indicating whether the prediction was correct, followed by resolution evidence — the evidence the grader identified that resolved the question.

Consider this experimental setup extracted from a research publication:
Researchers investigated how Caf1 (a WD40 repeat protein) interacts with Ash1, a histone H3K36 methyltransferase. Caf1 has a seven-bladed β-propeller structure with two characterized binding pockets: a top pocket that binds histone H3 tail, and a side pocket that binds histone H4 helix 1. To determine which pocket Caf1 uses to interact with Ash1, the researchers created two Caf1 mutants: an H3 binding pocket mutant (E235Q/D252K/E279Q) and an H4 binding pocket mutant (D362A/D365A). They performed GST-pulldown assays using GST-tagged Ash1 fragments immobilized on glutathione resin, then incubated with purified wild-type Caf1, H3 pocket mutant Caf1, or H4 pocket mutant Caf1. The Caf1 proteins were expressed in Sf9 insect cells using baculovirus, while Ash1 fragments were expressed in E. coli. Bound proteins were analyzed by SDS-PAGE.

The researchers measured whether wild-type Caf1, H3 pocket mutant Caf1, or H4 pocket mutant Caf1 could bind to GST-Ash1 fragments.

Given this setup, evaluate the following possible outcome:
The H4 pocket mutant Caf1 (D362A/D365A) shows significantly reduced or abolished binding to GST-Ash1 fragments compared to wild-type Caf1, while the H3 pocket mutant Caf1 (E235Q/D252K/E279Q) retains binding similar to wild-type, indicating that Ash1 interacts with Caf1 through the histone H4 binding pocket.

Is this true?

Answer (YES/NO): YES